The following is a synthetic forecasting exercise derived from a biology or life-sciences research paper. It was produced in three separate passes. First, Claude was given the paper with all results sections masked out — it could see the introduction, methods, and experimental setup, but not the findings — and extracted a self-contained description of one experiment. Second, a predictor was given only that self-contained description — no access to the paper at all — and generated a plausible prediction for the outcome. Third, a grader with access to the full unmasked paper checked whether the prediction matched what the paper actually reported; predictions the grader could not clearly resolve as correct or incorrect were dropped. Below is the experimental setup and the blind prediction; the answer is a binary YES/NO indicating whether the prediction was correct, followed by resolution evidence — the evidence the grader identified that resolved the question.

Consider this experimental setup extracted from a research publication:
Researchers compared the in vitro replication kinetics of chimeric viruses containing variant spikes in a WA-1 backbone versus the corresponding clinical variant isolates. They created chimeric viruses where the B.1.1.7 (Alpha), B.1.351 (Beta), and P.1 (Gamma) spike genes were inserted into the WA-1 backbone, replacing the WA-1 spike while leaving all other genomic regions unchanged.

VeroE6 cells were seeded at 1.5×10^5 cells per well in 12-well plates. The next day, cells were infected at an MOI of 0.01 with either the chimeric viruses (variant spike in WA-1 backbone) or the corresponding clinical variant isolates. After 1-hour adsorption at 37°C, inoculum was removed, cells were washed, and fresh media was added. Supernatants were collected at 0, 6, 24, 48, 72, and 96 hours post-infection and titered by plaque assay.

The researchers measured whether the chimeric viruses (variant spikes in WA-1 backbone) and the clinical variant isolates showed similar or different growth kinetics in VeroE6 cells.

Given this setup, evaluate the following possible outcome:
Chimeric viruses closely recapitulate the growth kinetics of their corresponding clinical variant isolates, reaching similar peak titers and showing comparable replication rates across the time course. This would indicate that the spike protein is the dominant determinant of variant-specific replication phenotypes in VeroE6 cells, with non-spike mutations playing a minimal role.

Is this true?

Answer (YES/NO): YES